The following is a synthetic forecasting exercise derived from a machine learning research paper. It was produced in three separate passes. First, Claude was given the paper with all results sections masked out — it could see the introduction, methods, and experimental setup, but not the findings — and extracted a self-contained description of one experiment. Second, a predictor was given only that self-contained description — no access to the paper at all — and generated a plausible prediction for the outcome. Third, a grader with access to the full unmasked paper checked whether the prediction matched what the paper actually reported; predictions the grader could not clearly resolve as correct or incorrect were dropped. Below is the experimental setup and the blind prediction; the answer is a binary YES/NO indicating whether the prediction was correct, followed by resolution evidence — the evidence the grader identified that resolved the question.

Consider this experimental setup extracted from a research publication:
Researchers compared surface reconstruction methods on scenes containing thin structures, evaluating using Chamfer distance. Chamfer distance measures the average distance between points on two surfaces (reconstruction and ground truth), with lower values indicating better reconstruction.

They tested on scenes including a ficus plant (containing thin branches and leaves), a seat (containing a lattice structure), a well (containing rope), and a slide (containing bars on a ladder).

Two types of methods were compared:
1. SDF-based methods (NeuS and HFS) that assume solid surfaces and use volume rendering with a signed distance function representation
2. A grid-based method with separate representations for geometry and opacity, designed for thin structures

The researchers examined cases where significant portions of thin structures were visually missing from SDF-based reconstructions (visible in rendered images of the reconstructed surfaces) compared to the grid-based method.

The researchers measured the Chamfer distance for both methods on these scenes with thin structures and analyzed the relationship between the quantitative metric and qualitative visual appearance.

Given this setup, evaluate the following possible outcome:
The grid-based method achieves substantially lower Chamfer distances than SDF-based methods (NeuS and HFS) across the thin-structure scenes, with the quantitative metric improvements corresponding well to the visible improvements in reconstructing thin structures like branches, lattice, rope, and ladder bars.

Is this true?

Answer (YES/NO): NO